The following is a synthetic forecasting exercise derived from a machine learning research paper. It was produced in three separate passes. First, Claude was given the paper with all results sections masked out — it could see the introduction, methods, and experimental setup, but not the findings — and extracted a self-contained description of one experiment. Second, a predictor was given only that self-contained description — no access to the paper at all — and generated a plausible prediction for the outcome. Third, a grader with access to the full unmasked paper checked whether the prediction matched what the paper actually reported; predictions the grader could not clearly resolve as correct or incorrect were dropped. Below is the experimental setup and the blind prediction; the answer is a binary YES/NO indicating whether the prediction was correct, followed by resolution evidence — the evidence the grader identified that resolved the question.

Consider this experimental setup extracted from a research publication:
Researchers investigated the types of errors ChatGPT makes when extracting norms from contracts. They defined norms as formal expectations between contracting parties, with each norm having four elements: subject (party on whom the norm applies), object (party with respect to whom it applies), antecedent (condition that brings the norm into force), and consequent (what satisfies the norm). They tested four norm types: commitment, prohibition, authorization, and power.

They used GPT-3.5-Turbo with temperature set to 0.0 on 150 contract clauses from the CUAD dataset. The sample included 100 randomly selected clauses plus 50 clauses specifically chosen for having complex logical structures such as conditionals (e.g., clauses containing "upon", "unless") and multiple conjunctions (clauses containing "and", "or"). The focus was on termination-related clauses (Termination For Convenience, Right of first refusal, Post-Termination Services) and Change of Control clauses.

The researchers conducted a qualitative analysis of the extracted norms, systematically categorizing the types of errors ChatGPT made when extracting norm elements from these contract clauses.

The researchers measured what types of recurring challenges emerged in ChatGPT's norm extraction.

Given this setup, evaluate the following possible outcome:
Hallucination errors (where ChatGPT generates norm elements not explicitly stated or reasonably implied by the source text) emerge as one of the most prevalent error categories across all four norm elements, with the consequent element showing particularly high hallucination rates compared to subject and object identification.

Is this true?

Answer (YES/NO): NO